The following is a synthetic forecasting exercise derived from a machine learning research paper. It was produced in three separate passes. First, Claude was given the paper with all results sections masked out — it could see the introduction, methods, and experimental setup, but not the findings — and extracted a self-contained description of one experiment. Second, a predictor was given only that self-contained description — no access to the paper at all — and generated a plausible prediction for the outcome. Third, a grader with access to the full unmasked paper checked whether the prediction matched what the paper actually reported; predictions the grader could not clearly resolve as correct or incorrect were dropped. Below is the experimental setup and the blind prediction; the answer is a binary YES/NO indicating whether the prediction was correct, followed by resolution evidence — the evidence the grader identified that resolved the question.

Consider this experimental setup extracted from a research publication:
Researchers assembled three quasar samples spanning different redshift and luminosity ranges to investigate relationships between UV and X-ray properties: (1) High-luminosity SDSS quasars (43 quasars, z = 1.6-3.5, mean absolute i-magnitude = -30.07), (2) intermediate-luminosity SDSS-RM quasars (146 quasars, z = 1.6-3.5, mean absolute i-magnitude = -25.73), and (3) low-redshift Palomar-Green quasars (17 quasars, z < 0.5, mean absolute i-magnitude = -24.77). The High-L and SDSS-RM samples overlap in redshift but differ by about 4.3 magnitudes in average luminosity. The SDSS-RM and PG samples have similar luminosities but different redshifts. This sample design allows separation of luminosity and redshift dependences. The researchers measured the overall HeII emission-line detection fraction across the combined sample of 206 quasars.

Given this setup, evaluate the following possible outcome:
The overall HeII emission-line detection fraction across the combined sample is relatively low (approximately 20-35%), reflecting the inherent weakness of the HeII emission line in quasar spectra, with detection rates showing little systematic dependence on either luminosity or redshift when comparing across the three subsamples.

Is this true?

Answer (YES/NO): NO